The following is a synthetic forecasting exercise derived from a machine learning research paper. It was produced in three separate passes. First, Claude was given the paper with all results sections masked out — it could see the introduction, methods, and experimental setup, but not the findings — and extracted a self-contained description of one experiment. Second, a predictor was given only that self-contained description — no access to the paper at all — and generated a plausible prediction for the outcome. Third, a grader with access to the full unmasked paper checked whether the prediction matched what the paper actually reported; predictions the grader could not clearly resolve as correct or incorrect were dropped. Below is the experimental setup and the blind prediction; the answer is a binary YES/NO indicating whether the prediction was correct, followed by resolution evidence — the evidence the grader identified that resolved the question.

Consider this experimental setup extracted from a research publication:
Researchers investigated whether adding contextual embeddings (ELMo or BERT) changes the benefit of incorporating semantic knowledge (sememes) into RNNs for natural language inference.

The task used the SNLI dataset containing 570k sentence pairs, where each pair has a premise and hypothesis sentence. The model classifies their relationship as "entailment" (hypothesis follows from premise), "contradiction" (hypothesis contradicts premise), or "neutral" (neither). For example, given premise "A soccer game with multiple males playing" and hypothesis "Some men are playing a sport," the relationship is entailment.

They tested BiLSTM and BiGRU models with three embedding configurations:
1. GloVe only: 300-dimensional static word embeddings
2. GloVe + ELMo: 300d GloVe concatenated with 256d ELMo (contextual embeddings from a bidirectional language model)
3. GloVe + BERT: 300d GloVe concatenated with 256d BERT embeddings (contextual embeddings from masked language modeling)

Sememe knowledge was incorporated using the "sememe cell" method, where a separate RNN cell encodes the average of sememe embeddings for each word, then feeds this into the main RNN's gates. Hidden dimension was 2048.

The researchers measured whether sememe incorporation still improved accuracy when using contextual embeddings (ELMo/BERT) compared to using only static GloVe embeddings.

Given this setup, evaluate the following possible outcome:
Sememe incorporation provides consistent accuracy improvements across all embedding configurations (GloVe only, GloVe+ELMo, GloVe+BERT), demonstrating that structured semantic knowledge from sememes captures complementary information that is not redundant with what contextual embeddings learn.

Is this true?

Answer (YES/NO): NO